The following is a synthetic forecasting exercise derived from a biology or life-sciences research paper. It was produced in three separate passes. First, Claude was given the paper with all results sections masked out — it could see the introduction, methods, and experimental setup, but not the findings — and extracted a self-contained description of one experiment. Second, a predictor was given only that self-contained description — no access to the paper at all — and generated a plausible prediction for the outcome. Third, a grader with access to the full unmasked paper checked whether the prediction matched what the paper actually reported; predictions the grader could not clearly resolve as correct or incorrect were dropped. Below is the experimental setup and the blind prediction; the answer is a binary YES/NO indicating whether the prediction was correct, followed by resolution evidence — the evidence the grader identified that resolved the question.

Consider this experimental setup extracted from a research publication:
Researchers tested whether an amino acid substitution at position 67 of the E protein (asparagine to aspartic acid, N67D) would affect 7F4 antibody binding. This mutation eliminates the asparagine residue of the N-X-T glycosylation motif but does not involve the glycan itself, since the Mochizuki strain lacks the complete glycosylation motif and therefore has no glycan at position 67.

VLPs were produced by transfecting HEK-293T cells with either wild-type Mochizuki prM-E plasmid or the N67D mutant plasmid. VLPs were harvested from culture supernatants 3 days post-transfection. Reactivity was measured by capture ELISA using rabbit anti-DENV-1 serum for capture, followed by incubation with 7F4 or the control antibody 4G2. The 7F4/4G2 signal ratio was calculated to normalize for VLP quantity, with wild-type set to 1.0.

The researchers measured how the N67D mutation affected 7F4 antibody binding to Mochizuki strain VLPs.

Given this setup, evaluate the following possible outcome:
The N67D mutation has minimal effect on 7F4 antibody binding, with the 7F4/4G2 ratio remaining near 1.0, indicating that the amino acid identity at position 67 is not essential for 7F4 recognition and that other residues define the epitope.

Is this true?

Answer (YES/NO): NO